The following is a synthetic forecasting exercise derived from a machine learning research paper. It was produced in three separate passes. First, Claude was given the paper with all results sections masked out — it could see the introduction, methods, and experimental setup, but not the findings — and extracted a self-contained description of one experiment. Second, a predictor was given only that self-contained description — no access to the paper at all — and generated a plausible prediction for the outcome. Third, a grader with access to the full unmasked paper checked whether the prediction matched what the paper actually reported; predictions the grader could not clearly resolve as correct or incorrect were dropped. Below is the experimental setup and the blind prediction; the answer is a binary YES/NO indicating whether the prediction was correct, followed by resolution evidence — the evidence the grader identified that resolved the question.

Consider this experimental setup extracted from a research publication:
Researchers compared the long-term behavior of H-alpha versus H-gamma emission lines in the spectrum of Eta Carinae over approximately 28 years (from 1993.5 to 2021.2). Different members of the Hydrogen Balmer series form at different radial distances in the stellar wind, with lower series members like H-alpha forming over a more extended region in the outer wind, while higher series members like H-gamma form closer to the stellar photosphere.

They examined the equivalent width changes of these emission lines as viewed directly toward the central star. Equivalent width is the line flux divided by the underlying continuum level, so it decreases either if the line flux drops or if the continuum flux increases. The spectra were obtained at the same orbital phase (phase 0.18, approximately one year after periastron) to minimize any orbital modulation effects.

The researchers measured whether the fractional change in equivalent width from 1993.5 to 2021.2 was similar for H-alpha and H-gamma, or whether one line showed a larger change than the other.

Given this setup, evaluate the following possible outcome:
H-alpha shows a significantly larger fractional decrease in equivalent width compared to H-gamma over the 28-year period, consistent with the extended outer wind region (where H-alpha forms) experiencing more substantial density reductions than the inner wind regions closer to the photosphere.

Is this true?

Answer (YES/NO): NO